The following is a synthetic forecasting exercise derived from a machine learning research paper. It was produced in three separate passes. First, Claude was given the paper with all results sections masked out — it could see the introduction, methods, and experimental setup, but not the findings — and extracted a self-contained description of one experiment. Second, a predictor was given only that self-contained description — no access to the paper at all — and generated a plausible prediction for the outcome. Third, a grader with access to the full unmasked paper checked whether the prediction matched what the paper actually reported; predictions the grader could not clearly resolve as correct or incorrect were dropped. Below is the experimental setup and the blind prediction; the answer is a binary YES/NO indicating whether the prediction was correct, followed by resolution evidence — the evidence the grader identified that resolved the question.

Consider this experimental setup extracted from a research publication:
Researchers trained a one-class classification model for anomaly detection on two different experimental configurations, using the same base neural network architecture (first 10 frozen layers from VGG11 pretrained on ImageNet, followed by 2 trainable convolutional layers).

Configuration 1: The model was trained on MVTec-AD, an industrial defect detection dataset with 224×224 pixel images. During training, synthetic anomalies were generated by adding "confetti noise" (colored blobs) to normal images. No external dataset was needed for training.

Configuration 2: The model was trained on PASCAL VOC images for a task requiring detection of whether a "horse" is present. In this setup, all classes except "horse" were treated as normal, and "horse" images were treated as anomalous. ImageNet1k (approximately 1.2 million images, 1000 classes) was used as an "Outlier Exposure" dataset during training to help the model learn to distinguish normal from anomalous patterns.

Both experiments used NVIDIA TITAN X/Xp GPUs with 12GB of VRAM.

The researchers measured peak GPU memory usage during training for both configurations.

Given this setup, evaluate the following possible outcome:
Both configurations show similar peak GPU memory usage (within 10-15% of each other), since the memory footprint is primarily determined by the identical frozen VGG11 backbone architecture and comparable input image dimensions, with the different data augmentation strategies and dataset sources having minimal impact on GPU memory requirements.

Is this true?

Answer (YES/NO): NO